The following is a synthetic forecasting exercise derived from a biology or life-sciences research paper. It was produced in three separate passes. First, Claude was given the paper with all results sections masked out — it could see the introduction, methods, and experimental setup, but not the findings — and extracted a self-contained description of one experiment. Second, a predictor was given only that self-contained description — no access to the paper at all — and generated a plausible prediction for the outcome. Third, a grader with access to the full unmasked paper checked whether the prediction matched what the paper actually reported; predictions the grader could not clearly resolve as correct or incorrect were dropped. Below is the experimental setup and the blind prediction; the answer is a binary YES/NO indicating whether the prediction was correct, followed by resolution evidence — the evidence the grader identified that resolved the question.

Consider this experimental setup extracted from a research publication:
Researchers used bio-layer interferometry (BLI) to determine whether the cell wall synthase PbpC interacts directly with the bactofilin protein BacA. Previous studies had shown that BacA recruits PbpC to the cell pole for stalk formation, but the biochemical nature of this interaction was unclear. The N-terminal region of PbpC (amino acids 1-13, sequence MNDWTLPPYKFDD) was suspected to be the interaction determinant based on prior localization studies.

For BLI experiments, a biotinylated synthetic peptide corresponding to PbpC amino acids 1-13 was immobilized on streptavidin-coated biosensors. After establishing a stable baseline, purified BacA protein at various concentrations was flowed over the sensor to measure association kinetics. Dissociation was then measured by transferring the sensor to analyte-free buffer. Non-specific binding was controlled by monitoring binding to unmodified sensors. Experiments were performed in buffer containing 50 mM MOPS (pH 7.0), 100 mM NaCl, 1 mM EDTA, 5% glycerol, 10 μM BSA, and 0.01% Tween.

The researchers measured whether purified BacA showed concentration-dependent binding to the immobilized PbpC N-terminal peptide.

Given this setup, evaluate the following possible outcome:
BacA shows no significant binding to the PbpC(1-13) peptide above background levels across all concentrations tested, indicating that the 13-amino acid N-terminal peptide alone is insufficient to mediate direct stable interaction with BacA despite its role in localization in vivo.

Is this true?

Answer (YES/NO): NO